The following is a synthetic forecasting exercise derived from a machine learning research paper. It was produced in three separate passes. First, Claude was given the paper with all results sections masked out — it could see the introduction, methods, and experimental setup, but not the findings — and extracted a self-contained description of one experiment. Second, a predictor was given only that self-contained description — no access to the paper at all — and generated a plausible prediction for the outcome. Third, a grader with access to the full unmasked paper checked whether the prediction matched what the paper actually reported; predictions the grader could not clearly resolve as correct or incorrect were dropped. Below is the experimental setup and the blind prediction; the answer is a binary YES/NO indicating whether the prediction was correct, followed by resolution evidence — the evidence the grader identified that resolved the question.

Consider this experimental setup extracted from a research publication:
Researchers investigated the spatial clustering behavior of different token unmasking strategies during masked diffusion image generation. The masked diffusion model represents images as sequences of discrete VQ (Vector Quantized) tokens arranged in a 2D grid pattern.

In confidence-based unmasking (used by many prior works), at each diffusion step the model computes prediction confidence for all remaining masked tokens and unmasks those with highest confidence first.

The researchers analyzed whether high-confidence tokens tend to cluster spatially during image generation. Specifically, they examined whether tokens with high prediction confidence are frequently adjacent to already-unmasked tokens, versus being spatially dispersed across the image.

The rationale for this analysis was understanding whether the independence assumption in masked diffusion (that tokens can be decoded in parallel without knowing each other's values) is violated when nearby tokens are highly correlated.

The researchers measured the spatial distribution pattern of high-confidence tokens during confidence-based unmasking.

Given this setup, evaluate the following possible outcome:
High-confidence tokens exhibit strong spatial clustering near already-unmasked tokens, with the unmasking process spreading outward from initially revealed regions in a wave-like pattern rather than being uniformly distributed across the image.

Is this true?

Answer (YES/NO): YES